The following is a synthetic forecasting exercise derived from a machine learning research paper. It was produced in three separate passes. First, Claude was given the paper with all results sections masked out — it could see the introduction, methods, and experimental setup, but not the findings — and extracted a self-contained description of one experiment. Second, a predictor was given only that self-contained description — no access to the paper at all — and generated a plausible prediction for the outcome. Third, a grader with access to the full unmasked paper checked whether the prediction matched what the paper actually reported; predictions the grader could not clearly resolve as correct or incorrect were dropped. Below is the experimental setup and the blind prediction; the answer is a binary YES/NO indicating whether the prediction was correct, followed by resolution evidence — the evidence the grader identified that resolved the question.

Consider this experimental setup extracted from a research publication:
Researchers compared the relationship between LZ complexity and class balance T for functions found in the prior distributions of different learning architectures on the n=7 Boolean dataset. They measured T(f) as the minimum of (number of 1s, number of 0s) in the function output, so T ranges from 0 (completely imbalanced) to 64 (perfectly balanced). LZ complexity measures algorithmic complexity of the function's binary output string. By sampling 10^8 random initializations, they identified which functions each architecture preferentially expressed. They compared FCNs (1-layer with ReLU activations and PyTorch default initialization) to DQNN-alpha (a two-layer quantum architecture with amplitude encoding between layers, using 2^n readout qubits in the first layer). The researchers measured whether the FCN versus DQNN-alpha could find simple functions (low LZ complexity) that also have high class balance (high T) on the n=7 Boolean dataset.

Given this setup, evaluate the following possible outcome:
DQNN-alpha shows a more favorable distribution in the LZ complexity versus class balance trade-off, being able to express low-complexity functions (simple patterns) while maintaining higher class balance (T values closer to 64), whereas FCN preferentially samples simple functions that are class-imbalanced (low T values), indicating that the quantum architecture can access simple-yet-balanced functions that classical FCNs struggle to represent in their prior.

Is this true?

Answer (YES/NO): NO